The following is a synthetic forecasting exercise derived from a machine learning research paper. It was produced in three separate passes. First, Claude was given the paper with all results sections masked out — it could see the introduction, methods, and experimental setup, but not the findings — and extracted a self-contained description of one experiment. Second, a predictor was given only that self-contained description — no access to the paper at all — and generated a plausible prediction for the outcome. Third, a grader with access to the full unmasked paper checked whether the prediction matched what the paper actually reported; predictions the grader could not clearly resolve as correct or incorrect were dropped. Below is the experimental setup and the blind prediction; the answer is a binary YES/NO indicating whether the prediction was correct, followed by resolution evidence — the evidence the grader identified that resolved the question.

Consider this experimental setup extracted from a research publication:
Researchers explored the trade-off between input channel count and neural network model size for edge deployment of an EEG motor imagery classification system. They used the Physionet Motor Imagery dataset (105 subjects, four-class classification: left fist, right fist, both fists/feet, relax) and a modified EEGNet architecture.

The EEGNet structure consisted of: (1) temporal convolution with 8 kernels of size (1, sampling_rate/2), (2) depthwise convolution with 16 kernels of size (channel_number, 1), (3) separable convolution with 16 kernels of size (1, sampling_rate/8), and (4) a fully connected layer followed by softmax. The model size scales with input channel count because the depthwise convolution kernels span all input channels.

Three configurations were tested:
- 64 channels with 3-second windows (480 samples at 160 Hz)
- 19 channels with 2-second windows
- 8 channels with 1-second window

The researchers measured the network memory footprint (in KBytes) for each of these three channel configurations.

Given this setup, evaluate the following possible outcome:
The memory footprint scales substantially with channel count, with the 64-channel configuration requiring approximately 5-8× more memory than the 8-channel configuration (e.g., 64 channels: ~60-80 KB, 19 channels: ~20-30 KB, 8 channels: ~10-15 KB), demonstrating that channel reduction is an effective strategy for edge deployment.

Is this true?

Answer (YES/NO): NO